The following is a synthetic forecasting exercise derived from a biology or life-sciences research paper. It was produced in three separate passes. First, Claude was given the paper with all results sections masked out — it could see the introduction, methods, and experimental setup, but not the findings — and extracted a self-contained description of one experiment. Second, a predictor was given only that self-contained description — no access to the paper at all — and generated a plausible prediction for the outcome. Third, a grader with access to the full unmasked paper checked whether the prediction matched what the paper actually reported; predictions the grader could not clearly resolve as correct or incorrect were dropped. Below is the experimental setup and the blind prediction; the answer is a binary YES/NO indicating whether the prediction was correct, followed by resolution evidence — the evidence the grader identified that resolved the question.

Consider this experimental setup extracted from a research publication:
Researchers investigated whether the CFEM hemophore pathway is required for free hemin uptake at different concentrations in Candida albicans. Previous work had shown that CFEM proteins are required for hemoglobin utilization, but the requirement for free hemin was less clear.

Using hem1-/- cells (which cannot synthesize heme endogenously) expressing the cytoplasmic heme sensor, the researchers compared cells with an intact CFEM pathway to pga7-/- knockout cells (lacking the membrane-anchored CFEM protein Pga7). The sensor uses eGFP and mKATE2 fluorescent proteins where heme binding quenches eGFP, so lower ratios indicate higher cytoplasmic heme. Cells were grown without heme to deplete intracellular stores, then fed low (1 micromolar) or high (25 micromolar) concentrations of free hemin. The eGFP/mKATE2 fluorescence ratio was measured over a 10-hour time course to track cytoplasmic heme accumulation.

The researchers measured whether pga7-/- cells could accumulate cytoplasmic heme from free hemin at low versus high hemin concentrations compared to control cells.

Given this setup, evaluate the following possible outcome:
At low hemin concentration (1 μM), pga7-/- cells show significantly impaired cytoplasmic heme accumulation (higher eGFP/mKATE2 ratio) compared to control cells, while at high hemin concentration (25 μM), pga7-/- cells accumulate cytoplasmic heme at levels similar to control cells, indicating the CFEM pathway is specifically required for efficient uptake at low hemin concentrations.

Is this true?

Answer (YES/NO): NO